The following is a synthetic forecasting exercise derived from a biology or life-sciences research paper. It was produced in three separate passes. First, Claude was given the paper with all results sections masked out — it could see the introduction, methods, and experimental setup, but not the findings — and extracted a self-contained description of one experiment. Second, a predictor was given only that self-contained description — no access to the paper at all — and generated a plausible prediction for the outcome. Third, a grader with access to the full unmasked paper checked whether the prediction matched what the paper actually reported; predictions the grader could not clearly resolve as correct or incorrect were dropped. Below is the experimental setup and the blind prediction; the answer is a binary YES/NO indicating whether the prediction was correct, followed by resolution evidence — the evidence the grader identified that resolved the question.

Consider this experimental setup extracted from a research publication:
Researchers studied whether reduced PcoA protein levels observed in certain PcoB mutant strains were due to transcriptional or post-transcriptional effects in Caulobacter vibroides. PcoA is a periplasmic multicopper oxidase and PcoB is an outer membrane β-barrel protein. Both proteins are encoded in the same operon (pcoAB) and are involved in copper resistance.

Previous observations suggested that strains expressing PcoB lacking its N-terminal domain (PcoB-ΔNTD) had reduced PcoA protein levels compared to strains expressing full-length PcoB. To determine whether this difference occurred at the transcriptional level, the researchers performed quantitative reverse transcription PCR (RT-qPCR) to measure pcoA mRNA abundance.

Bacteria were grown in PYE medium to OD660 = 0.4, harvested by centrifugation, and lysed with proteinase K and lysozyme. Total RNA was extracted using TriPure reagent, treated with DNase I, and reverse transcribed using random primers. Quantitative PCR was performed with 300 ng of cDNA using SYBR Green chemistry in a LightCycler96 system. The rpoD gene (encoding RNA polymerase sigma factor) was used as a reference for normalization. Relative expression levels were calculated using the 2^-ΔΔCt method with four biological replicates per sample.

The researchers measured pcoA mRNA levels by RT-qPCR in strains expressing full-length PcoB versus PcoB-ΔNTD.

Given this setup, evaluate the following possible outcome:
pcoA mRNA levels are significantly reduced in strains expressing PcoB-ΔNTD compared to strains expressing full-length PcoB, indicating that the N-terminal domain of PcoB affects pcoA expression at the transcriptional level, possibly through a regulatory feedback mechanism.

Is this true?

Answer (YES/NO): NO